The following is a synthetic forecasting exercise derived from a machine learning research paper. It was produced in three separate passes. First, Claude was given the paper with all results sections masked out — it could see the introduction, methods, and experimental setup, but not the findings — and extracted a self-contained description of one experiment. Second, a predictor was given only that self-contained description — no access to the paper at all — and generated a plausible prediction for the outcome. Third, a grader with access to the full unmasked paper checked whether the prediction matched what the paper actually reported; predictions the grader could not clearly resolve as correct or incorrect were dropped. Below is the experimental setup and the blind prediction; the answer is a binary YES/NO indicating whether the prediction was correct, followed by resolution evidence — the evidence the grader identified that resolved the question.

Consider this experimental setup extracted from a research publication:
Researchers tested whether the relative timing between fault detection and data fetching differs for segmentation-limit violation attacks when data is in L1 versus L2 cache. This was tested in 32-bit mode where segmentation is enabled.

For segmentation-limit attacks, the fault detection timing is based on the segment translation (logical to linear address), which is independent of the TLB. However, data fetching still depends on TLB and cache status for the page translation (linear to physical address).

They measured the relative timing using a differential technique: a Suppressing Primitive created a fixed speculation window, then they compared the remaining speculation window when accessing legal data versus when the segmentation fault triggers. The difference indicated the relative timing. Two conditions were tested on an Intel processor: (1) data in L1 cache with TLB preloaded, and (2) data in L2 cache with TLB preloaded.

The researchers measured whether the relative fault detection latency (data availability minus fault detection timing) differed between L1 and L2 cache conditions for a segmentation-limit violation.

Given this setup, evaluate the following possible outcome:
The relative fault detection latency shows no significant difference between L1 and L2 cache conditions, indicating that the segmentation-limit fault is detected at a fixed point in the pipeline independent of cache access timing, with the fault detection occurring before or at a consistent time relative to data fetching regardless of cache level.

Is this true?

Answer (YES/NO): NO